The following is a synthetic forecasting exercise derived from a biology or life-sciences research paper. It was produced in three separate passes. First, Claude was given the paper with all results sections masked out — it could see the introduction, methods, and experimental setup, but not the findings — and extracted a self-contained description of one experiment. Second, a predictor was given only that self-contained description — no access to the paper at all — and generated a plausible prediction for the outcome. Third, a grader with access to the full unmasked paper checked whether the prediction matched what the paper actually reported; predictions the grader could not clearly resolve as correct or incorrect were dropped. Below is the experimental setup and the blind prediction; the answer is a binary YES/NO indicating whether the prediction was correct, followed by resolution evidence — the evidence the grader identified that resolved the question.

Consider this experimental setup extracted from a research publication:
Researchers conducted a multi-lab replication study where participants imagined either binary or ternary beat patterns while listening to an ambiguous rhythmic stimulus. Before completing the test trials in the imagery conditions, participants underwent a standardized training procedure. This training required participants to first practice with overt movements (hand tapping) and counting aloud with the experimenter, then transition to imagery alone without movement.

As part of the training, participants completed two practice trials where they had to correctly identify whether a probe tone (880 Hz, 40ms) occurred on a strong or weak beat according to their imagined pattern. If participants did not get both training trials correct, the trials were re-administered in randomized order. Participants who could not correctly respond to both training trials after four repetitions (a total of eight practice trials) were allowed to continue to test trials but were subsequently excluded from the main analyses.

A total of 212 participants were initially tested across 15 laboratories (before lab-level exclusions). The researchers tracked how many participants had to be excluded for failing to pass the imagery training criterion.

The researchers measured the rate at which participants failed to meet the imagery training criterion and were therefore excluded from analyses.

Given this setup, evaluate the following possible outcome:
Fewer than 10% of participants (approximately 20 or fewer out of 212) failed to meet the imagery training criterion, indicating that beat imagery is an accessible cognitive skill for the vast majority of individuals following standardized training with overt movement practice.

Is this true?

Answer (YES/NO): NO